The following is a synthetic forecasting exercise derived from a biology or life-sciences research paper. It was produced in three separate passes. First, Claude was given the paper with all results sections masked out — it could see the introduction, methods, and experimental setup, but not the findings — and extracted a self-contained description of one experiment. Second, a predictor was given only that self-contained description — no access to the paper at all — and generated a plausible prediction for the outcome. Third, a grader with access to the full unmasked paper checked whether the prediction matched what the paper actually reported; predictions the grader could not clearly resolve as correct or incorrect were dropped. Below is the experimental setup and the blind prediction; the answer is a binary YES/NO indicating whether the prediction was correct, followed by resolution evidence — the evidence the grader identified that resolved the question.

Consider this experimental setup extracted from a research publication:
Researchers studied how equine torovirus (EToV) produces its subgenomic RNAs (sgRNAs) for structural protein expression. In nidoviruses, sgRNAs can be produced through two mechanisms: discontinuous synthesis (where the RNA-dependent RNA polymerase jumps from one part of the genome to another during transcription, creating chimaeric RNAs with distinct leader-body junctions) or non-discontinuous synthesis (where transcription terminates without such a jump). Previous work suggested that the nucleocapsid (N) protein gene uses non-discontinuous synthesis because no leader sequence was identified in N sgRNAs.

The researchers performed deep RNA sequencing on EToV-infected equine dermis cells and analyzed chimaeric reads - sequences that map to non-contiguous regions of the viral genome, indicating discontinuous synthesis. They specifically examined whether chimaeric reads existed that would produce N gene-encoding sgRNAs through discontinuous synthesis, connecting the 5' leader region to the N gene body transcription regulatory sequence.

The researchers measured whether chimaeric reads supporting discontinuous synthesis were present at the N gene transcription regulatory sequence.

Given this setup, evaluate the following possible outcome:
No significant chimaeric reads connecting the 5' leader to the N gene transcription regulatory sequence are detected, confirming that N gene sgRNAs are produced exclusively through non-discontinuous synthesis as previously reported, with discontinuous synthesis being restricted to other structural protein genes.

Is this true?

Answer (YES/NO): NO